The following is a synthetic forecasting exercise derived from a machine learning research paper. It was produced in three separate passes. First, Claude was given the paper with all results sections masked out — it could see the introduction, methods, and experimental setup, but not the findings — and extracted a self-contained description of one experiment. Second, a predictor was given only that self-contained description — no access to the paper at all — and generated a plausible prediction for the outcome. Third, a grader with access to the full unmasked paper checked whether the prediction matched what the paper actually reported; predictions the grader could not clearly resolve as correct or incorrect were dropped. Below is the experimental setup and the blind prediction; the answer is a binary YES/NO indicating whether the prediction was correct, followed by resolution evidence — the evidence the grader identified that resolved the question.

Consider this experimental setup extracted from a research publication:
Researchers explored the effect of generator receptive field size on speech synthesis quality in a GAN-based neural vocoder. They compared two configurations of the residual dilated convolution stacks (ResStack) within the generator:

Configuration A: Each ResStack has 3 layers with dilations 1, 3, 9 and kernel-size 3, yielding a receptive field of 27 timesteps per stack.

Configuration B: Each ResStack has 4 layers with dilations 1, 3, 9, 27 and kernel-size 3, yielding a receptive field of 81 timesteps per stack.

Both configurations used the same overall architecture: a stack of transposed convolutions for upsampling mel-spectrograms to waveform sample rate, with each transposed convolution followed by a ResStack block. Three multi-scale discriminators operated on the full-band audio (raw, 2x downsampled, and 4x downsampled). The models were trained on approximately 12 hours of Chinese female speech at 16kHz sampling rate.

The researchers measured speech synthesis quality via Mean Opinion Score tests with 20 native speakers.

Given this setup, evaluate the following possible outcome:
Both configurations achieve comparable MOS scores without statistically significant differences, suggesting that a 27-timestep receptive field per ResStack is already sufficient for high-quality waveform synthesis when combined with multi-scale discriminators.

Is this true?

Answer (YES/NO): NO